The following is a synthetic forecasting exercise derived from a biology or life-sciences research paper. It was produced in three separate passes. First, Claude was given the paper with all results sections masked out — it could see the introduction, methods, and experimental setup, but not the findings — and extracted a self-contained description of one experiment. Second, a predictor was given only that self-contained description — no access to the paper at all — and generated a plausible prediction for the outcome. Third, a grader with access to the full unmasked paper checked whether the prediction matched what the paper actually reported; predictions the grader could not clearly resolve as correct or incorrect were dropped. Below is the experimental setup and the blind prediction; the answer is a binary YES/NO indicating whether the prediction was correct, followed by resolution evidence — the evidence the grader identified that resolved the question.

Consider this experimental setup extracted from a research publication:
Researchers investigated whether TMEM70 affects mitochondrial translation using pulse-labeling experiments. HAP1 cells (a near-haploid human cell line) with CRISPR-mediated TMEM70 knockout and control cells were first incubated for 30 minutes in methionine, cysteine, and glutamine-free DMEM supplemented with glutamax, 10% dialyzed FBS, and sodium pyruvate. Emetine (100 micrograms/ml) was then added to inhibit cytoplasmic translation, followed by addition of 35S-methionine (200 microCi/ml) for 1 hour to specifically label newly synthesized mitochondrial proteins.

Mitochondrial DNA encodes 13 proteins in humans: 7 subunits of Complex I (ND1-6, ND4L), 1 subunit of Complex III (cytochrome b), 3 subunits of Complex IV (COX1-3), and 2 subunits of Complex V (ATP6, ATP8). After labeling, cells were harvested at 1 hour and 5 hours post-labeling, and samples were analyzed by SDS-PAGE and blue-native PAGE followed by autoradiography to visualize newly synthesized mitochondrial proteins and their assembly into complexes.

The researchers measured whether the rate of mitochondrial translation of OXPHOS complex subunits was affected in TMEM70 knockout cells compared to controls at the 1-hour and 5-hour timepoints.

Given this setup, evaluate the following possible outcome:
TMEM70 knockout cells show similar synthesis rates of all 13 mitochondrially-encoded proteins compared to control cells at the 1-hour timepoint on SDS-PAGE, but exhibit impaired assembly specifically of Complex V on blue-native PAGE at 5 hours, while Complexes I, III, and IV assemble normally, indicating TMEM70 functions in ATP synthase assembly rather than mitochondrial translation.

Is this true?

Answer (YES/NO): NO